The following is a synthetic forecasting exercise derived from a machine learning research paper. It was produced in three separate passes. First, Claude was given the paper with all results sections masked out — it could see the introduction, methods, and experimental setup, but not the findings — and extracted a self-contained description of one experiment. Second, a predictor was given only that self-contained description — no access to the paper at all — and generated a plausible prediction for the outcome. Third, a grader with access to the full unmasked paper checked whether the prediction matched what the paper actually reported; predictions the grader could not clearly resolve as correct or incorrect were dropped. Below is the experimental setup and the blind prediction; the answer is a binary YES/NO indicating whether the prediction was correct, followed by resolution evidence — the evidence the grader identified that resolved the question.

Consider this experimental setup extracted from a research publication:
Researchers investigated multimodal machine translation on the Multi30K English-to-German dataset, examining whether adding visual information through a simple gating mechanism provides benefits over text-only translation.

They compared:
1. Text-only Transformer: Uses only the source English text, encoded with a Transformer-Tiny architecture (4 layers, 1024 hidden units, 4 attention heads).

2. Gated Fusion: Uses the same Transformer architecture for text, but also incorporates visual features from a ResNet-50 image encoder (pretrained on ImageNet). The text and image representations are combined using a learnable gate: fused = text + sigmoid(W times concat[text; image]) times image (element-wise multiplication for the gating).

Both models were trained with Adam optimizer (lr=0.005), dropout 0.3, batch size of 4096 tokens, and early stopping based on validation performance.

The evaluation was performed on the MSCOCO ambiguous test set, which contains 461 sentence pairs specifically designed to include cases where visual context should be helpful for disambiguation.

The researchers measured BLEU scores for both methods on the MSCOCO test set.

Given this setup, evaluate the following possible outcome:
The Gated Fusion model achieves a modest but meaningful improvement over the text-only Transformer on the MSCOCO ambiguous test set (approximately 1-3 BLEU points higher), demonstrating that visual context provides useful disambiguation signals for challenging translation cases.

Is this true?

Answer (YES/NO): NO